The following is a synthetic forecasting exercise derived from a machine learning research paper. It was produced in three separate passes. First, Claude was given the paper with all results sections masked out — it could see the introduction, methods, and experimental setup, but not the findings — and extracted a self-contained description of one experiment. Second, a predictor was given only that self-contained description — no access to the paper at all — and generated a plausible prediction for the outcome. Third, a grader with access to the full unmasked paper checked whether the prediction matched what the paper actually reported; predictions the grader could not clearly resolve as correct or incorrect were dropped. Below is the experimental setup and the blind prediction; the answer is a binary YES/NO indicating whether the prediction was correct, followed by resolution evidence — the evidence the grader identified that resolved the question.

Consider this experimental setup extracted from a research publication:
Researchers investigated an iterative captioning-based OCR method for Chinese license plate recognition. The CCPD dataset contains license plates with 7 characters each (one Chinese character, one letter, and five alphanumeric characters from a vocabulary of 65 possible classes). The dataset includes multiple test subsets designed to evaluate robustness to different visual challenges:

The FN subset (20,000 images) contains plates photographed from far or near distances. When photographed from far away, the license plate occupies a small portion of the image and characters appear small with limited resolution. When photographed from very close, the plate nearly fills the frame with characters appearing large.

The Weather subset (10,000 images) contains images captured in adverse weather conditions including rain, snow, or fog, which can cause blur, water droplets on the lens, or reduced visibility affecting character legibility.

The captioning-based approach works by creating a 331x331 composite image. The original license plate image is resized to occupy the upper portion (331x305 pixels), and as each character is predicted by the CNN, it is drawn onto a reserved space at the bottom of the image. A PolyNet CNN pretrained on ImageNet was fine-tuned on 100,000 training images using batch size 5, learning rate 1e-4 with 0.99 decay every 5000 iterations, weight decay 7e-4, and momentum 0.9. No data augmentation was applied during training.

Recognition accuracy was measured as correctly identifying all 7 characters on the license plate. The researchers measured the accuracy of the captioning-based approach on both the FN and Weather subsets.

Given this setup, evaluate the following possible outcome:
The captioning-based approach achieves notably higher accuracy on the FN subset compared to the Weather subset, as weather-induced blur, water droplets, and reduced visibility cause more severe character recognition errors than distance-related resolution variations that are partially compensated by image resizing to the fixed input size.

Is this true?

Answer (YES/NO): NO